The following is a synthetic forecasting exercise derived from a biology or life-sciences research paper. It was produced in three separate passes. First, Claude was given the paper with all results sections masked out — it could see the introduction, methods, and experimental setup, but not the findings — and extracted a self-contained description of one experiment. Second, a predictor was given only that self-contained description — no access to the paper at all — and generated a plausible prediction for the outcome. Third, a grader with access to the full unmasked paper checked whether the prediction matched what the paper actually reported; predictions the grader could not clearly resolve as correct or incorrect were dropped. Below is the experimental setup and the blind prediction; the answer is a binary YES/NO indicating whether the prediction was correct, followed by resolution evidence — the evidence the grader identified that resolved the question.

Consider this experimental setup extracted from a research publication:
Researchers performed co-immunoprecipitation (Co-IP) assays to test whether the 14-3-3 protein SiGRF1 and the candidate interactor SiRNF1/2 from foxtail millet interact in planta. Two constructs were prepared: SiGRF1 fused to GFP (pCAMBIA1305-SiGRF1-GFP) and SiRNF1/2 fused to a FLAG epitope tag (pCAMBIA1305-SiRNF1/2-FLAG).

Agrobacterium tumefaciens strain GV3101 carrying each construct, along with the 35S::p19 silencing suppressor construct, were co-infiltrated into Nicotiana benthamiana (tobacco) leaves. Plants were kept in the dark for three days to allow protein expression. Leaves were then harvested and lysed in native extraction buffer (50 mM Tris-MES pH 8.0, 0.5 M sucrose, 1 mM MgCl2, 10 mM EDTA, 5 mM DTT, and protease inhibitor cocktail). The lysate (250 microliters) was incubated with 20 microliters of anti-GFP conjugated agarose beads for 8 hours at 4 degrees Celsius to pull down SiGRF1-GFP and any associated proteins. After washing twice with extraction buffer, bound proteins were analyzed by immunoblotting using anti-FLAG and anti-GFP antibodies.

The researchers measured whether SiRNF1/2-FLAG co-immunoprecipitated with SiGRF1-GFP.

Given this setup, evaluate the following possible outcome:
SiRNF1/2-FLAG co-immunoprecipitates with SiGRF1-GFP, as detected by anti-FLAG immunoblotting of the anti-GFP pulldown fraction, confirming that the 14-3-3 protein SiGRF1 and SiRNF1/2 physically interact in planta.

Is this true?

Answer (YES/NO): YES